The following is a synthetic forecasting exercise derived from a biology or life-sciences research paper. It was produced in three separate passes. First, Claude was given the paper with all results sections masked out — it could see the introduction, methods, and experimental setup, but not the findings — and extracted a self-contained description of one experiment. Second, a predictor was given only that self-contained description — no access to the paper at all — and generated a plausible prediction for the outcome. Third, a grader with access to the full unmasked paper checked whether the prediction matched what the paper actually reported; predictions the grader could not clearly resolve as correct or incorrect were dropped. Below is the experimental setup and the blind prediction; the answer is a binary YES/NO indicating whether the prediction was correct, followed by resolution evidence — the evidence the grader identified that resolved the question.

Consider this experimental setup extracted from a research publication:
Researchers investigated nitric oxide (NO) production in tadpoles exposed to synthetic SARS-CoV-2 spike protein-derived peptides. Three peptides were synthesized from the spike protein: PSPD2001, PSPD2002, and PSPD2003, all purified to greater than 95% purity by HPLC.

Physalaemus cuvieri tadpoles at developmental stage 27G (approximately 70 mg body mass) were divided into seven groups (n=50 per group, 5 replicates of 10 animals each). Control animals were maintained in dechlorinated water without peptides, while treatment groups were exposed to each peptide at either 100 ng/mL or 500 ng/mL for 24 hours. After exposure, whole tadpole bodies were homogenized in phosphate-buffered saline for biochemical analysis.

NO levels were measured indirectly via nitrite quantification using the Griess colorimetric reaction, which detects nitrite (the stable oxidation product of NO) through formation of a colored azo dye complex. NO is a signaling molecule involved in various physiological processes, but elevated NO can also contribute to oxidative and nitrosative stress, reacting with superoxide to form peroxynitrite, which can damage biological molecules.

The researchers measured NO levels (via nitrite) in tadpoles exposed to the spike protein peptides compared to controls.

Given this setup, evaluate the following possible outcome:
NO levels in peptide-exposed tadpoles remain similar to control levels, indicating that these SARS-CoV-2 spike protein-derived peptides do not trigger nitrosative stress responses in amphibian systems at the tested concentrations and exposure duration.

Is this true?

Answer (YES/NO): NO